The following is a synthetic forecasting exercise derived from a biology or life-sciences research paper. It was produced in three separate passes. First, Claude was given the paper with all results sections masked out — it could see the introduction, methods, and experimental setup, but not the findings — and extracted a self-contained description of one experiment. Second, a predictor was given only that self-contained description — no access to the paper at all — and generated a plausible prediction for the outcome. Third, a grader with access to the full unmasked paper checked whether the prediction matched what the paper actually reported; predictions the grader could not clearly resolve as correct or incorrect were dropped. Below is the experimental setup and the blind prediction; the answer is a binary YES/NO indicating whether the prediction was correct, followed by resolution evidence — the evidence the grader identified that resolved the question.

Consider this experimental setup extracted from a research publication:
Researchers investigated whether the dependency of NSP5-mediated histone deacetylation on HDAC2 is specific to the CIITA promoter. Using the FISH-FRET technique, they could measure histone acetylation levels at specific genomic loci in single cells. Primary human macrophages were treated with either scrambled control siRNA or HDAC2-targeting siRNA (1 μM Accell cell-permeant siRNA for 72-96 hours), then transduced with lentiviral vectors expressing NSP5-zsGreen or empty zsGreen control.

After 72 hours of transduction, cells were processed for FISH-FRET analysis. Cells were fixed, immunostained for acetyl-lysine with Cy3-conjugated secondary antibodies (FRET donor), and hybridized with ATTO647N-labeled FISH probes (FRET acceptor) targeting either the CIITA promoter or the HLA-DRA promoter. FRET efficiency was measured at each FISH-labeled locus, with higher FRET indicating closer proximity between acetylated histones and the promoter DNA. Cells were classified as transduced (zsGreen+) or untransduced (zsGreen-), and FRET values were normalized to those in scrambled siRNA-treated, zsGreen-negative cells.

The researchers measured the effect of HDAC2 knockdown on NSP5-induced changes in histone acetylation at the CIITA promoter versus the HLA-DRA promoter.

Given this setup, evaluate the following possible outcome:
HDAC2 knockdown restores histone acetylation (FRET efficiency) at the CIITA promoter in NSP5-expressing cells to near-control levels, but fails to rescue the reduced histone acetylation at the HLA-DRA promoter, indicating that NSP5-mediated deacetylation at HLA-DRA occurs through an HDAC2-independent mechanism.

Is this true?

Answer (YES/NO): NO